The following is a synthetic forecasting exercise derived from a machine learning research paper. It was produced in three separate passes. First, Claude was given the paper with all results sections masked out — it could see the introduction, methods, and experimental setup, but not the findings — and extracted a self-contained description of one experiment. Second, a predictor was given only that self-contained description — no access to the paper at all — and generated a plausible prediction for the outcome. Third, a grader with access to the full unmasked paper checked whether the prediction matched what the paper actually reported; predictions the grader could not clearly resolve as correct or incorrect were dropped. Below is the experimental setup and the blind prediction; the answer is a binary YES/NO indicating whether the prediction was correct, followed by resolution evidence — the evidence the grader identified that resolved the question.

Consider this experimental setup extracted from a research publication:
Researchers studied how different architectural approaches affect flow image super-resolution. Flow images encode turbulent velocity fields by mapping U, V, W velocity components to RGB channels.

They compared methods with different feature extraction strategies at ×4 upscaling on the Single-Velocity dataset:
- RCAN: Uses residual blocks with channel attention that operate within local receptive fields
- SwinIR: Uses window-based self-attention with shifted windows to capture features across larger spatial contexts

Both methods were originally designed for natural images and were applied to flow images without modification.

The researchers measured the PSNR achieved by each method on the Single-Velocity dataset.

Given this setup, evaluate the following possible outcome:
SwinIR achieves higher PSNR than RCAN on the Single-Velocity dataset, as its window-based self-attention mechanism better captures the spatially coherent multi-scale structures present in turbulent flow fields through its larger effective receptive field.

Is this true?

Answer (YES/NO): NO